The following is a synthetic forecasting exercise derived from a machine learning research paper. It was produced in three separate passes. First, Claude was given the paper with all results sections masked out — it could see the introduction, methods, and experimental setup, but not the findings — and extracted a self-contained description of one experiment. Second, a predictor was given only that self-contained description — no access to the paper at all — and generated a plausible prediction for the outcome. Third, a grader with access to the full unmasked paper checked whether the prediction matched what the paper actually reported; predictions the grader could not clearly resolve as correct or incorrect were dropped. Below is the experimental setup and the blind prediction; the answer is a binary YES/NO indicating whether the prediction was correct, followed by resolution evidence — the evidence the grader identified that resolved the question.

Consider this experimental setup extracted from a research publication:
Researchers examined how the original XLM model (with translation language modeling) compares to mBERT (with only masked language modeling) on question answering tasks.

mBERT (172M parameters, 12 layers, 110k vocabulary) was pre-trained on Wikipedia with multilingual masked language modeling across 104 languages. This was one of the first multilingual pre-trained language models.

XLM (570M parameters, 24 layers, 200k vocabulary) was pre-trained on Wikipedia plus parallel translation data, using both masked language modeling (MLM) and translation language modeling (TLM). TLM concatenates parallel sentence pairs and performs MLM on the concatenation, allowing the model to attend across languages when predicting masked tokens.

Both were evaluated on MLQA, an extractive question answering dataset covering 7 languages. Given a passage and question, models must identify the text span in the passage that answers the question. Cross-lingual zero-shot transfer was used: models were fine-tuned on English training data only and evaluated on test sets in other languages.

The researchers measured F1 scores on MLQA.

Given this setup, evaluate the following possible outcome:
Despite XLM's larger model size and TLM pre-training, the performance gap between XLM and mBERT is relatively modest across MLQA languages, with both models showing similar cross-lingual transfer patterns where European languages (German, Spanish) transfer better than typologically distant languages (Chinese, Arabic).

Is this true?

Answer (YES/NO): NO